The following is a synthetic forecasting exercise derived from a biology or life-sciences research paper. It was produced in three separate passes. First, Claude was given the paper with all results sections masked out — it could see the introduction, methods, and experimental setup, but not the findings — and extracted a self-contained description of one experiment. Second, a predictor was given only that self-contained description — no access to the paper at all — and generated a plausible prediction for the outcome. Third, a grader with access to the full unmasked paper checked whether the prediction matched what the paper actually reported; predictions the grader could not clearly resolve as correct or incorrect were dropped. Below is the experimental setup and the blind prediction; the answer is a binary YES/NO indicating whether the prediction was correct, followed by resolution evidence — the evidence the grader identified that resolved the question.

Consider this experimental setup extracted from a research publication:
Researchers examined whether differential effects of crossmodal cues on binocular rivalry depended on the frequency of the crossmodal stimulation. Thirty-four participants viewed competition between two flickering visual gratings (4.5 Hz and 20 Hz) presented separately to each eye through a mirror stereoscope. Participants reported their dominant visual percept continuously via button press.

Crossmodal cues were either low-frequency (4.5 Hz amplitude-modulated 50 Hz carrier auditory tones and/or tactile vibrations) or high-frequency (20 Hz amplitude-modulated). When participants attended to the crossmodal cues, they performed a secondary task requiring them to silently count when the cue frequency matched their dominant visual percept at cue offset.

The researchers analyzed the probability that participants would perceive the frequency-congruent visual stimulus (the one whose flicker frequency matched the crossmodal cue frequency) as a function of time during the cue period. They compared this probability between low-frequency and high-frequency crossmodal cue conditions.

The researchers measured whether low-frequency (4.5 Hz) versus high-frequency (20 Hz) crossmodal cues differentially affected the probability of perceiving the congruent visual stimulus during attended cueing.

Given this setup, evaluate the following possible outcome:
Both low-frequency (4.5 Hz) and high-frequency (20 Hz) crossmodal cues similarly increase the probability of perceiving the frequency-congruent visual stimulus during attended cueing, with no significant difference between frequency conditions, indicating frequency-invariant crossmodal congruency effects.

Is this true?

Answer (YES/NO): NO